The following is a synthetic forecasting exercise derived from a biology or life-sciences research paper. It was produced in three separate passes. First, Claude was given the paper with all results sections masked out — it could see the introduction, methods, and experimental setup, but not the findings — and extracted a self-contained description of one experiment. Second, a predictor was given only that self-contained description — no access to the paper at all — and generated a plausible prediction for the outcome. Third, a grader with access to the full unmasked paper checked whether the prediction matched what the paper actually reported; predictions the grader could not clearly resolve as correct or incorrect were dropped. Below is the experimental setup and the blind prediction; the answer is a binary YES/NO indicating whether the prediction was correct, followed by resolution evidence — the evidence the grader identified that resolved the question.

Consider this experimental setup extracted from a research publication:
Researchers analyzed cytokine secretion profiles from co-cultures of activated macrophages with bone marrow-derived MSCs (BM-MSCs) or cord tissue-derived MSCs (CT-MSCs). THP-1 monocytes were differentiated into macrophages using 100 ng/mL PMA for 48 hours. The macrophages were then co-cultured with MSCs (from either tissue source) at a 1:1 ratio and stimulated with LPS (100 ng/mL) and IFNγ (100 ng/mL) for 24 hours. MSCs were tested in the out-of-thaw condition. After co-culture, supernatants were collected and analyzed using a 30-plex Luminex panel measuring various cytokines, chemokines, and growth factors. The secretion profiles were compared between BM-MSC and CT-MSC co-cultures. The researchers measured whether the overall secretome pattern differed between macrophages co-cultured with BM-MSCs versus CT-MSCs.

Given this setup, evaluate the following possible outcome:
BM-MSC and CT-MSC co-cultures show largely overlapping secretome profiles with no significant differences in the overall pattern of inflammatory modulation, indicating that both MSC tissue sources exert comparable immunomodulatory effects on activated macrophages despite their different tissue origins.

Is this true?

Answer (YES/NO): YES